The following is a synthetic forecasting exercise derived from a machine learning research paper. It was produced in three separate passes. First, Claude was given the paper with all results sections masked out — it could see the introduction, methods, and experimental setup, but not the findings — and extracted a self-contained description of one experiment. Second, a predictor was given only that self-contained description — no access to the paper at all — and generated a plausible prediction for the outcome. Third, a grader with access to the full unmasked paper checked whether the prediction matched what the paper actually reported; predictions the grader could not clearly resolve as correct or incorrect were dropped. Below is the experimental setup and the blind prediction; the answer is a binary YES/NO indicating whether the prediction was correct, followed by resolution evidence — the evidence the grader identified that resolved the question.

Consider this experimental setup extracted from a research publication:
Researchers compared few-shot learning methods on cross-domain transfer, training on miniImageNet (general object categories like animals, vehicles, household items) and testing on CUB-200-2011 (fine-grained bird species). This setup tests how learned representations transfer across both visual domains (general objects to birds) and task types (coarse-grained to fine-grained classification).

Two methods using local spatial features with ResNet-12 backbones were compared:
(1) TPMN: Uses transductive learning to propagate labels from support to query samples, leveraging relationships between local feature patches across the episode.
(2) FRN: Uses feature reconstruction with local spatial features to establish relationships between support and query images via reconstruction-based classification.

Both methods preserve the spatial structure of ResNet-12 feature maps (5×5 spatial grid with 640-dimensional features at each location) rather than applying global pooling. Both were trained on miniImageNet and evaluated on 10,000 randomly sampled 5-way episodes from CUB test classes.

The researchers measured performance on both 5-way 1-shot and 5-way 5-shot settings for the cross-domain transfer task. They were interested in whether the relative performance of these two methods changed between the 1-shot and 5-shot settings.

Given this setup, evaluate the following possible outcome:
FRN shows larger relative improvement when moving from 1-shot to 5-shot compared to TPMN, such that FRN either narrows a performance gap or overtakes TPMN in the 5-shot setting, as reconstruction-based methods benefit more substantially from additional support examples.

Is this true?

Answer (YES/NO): YES